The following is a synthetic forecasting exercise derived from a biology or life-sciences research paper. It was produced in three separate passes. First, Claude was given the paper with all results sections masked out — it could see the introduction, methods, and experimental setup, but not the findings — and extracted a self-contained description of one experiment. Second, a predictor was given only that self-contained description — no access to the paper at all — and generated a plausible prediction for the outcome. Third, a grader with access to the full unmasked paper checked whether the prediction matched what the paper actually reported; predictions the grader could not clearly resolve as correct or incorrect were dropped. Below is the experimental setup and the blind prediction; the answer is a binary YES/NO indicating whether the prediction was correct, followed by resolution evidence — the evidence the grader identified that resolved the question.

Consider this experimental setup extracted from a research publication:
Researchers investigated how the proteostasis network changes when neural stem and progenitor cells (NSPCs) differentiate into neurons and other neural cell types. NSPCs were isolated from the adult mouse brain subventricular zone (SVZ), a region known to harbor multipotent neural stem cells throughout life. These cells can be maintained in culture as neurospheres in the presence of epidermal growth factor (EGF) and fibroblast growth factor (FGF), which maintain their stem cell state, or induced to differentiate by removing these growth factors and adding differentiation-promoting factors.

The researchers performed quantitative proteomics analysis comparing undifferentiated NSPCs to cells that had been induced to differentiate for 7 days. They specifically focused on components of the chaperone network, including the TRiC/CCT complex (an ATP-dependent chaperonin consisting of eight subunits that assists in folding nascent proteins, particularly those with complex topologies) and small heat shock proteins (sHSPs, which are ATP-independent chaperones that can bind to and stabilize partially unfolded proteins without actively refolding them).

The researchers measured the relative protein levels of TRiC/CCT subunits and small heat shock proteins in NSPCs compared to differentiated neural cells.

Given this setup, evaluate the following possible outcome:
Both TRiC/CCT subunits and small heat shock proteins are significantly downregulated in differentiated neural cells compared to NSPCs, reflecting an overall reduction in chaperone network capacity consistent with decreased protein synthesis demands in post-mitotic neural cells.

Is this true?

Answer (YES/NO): NO